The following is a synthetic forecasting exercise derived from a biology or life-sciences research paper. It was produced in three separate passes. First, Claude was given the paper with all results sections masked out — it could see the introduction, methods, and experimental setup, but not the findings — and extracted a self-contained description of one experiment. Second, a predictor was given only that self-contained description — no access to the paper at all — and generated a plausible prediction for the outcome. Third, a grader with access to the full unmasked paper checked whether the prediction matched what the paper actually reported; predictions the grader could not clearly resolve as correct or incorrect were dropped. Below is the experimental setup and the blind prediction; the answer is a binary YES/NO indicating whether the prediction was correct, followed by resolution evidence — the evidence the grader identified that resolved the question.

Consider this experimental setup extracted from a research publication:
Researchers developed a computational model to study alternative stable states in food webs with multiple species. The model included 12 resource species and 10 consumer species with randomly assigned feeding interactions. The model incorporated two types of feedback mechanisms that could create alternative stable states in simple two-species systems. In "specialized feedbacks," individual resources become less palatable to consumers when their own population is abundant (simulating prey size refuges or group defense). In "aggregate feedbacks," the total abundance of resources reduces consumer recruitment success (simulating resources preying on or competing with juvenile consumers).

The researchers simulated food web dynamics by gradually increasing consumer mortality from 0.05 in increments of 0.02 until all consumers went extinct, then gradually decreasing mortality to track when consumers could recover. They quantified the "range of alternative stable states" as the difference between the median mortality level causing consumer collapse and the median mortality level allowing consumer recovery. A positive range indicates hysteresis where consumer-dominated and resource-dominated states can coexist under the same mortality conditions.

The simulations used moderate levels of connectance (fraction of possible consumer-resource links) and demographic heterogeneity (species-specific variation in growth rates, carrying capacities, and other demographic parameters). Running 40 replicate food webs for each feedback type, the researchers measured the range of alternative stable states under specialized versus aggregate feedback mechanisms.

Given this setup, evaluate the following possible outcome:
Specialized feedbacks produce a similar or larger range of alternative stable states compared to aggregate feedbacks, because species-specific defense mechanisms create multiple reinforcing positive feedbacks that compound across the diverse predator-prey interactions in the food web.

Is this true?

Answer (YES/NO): NO